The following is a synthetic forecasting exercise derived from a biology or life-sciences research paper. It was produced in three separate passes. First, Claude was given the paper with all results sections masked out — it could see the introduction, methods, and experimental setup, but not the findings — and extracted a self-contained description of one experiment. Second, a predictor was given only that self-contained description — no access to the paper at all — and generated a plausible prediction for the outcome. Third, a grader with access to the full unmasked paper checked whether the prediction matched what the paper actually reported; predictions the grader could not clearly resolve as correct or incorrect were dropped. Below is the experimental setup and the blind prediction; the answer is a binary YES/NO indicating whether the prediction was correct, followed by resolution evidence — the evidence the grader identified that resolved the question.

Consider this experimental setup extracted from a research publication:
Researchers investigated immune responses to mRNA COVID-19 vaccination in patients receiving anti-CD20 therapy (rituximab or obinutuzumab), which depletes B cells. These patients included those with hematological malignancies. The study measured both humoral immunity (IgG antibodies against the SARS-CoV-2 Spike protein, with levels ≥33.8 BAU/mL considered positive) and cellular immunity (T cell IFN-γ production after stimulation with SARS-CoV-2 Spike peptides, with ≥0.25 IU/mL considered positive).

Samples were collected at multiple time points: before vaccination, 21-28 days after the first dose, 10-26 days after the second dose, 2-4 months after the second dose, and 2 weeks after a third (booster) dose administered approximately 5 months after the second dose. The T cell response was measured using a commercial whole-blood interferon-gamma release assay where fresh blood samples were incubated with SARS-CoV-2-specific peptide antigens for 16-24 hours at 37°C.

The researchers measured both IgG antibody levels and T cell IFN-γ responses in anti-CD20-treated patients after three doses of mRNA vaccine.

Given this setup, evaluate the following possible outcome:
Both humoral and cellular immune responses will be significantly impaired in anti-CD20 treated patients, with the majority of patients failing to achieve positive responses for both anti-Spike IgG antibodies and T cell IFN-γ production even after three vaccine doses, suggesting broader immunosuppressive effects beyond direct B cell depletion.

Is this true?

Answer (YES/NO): YES